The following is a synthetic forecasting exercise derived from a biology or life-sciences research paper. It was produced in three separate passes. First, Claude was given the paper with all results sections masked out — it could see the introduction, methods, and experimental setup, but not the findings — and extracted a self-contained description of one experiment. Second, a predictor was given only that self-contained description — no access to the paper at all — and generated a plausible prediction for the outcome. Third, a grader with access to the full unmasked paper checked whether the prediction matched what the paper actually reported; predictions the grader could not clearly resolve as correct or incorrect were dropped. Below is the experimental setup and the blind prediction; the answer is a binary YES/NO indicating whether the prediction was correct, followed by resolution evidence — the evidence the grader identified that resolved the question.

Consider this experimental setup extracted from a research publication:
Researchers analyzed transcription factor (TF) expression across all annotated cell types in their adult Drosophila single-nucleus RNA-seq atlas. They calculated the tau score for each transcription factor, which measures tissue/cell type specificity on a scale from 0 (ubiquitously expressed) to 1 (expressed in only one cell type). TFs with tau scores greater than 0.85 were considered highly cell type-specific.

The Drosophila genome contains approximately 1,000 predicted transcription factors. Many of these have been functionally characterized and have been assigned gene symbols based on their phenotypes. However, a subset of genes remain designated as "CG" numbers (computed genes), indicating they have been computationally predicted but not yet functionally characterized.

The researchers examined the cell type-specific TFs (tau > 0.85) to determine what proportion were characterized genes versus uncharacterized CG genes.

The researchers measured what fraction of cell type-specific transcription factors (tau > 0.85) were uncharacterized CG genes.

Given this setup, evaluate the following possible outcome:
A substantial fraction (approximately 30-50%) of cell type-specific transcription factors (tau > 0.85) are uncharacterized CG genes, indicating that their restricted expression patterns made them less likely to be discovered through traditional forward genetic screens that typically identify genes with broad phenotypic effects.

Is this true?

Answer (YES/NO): NO